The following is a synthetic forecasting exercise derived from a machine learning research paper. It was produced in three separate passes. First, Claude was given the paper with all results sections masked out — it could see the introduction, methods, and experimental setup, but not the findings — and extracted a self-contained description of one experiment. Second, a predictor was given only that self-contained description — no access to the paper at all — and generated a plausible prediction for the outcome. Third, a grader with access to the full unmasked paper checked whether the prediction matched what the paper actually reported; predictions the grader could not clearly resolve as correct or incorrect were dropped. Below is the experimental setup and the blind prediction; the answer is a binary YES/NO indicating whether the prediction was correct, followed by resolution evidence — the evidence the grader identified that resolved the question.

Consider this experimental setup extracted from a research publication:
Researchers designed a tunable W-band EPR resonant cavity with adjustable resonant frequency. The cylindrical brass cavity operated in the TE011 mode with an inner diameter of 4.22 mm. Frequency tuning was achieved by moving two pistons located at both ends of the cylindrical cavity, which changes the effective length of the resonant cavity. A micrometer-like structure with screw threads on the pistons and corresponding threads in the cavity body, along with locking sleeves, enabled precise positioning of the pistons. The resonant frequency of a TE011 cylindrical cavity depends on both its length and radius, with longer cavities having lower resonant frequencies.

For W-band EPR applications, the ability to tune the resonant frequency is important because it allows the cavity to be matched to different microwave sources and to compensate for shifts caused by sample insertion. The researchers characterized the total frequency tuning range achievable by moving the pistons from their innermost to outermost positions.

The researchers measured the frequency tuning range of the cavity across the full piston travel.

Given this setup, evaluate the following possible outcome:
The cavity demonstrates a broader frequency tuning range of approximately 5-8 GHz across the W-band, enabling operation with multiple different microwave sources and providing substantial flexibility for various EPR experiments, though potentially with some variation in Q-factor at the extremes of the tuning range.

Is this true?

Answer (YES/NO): NO